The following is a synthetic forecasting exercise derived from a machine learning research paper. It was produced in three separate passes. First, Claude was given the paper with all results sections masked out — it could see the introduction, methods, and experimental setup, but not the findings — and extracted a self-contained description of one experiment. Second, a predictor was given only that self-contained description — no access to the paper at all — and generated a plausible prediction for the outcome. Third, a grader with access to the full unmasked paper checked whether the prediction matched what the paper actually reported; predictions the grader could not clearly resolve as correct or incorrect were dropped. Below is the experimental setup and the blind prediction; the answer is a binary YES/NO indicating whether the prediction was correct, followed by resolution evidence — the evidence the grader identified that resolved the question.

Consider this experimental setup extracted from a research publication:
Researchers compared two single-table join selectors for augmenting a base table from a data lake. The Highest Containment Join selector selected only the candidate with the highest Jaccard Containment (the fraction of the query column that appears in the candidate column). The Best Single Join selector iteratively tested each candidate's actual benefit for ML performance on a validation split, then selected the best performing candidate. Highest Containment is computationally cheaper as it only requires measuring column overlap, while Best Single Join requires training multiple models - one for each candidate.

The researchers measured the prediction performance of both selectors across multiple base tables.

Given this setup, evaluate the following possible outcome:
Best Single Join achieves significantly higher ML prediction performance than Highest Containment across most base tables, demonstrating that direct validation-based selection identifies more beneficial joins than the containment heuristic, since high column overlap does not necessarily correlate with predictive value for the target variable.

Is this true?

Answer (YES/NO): NO